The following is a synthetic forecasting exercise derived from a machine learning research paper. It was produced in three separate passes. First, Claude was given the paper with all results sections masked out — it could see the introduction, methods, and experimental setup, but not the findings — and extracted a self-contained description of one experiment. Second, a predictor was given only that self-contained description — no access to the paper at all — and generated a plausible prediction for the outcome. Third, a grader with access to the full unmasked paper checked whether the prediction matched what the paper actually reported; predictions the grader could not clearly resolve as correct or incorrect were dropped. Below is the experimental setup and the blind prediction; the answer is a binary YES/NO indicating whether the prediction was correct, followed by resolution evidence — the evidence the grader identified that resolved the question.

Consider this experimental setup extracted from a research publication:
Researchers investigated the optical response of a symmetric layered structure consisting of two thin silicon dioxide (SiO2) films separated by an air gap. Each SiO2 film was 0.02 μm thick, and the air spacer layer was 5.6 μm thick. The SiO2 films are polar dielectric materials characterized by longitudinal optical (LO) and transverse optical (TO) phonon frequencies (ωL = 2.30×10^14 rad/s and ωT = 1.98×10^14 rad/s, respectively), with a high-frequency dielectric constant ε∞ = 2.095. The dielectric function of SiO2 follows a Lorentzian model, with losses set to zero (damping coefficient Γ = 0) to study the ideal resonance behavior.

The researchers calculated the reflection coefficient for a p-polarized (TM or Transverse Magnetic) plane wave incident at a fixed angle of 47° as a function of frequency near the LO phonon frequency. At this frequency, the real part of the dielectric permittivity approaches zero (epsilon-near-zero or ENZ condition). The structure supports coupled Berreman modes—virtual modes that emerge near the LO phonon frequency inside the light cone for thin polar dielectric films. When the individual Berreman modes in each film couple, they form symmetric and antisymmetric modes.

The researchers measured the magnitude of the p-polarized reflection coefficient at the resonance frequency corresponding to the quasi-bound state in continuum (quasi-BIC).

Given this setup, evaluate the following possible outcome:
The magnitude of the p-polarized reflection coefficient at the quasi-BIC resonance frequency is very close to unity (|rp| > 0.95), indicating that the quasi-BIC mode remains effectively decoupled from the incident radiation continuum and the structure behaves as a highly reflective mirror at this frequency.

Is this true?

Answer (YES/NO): NO